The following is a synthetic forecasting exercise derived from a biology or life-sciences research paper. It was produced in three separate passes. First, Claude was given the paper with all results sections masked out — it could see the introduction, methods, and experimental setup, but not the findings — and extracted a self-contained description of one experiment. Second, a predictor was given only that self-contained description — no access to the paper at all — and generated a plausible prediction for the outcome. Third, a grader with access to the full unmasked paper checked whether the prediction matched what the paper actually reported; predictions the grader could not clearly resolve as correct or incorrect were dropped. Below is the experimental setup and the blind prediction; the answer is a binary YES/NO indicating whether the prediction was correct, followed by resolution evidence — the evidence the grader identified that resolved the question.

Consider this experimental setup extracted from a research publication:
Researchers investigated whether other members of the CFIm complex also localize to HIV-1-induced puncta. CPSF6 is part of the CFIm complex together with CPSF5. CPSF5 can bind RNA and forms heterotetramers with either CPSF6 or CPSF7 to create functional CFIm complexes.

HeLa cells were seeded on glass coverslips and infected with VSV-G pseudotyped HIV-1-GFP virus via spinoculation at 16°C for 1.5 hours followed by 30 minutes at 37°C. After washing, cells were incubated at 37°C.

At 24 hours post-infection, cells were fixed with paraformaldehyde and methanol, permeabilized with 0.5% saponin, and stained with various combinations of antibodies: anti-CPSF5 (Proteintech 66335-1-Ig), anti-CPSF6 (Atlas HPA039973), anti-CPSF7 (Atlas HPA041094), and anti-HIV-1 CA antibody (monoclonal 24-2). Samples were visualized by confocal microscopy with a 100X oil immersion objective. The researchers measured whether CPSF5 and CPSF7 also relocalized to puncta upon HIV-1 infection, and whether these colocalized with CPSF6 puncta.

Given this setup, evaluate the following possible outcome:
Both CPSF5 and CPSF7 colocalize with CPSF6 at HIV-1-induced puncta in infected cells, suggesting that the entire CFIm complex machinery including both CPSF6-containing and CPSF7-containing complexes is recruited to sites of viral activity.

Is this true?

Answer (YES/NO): NO